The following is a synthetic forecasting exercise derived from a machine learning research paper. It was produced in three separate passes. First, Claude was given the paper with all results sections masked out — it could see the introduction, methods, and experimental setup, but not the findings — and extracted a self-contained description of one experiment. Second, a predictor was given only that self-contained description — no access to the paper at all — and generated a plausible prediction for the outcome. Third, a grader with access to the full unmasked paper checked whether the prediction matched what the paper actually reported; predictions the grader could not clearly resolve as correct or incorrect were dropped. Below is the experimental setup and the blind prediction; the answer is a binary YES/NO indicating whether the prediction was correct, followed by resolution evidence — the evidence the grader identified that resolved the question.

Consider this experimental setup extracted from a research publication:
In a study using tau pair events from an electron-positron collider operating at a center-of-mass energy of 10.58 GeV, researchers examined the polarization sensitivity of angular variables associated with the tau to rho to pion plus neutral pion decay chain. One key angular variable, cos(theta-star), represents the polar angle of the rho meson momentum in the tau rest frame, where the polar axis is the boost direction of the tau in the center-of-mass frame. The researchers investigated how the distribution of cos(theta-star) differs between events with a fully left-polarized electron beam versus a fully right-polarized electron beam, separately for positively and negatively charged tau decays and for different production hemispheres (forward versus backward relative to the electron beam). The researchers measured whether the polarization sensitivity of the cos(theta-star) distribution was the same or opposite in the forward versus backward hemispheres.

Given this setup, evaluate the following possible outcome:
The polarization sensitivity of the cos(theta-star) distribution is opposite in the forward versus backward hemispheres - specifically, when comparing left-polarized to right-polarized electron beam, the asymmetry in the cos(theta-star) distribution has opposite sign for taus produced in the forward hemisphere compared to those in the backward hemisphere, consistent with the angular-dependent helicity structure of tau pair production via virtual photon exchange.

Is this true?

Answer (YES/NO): YES